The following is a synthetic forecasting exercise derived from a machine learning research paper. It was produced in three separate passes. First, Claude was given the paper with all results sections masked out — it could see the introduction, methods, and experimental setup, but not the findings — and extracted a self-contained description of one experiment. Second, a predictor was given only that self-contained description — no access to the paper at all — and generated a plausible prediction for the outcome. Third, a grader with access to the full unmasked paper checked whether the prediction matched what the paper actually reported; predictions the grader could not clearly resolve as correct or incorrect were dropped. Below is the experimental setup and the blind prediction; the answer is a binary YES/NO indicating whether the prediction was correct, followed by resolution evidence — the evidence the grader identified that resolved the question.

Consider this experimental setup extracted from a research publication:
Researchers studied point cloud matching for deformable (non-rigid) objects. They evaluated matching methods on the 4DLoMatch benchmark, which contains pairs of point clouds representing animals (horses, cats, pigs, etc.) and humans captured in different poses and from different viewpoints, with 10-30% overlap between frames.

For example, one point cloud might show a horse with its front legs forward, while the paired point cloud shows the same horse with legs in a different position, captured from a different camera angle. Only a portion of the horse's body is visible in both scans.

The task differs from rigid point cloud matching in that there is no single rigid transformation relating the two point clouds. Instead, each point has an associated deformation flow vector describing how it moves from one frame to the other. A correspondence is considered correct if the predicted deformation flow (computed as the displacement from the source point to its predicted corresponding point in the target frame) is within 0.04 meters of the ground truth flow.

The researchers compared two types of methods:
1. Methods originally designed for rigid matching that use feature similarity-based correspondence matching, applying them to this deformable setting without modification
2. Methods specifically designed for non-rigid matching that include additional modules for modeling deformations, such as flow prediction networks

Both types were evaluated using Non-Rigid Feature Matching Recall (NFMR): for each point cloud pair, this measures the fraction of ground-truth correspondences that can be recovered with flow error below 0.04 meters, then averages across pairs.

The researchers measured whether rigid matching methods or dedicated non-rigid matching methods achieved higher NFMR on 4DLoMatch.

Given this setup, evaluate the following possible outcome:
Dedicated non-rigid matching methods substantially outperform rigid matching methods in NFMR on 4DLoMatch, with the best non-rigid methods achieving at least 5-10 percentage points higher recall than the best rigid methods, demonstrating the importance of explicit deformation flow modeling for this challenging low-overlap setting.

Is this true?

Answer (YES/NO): NO